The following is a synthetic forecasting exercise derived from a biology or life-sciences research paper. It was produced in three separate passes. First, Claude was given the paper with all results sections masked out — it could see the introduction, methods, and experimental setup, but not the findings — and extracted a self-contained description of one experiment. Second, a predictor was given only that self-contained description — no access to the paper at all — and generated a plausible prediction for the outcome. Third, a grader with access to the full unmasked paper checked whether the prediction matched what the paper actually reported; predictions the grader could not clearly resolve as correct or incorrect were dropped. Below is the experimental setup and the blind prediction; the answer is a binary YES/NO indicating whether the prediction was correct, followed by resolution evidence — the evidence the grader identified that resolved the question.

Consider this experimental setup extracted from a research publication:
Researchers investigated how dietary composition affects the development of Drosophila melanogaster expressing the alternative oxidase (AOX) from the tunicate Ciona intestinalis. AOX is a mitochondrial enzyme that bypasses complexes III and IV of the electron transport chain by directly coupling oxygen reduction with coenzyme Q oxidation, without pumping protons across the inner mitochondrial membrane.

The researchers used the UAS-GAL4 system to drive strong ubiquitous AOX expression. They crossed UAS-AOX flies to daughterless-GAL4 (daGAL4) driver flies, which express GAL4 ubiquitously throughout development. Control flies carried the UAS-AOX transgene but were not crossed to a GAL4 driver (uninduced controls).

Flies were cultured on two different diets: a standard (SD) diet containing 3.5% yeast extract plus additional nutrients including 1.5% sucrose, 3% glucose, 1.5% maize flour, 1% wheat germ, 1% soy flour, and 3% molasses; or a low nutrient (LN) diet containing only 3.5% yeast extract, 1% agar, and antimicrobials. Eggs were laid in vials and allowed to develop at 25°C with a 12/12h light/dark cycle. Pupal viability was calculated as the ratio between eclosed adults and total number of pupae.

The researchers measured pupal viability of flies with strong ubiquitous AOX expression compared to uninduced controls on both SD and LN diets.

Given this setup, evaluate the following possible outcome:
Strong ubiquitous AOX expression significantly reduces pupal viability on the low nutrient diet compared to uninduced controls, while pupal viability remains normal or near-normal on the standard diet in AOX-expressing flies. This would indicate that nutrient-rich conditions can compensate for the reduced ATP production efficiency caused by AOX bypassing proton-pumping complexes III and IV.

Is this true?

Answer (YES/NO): YES